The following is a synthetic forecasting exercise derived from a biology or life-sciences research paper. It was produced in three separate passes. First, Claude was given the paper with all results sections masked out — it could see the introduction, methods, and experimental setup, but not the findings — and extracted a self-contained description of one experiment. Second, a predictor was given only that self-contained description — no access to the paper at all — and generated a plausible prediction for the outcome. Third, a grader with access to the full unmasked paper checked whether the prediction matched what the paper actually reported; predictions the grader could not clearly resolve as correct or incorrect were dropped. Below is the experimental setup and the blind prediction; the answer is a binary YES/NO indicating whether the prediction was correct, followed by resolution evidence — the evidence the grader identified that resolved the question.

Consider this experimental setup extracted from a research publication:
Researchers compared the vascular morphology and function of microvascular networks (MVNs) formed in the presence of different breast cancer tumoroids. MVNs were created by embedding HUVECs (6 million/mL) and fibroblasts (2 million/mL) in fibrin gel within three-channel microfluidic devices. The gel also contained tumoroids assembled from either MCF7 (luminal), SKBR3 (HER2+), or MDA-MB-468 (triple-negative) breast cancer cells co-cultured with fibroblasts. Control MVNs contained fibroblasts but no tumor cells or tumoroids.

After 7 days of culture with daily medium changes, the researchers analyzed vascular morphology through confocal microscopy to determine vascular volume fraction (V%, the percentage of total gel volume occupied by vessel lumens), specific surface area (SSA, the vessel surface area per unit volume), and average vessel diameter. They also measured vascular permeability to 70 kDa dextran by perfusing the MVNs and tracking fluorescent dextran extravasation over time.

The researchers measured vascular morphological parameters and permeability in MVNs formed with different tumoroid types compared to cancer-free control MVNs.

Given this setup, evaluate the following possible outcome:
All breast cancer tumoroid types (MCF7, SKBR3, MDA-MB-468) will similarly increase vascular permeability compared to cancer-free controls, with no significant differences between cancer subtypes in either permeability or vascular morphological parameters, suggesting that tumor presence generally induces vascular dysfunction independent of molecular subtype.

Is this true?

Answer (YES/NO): NO